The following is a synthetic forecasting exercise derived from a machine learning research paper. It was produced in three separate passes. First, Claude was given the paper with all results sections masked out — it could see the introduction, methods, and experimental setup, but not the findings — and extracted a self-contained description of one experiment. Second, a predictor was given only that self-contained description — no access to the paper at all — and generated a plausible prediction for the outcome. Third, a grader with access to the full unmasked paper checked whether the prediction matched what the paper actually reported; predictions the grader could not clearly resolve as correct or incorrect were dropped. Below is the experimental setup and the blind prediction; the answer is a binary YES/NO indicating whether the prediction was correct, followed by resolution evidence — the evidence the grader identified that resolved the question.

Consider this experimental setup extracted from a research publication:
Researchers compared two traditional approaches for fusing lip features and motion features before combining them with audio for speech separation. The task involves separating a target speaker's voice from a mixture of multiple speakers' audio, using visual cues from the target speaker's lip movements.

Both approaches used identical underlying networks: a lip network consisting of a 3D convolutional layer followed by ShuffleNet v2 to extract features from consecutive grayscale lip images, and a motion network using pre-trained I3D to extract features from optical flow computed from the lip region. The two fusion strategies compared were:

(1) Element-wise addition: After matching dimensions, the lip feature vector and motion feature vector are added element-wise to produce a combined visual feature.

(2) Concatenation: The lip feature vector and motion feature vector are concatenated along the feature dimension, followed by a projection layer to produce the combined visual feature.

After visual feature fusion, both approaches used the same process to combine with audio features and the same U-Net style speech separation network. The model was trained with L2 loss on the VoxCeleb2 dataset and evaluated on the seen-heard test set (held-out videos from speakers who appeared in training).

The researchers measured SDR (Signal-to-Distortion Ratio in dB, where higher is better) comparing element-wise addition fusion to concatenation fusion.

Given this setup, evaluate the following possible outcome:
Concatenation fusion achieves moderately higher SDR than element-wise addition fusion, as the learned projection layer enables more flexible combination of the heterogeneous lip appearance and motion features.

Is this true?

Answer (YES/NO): NO